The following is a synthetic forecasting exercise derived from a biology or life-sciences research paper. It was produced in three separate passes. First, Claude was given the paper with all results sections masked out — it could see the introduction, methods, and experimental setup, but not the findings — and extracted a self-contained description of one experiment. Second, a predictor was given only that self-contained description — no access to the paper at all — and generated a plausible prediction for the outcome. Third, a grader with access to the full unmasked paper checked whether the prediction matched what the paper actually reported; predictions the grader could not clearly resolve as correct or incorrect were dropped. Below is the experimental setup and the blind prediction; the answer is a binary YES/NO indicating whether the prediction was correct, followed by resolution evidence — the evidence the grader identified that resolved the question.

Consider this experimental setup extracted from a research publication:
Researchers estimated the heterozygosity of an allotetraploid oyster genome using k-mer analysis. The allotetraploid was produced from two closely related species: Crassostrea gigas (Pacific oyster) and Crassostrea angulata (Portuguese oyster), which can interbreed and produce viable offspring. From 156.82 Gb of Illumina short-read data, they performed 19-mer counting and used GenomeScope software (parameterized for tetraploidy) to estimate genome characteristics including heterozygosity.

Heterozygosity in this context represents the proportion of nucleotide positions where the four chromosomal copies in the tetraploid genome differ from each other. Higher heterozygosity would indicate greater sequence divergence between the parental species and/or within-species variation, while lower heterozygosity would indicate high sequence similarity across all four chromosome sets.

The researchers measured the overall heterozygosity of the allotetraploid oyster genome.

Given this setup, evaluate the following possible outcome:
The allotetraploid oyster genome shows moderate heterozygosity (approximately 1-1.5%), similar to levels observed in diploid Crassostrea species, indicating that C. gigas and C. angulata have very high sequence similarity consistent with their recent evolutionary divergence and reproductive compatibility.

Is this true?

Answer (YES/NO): NO